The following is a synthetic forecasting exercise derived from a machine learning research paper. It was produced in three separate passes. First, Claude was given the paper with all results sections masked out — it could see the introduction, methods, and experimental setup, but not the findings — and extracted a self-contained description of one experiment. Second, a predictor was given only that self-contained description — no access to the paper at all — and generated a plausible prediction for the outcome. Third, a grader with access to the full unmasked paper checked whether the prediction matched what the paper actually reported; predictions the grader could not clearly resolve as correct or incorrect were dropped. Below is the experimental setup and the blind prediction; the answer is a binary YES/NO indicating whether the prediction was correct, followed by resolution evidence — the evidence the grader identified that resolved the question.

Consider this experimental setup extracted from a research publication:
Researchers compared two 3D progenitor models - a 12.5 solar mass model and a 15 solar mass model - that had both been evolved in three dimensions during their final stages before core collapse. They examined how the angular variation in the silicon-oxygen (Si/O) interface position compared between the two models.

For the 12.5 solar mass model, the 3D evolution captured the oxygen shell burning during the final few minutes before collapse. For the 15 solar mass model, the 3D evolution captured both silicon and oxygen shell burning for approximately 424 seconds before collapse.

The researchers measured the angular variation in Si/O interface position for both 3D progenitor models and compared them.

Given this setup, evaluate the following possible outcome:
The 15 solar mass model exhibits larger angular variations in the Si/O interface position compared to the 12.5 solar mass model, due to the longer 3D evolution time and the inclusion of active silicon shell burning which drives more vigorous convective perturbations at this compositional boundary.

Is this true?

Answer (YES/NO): NO